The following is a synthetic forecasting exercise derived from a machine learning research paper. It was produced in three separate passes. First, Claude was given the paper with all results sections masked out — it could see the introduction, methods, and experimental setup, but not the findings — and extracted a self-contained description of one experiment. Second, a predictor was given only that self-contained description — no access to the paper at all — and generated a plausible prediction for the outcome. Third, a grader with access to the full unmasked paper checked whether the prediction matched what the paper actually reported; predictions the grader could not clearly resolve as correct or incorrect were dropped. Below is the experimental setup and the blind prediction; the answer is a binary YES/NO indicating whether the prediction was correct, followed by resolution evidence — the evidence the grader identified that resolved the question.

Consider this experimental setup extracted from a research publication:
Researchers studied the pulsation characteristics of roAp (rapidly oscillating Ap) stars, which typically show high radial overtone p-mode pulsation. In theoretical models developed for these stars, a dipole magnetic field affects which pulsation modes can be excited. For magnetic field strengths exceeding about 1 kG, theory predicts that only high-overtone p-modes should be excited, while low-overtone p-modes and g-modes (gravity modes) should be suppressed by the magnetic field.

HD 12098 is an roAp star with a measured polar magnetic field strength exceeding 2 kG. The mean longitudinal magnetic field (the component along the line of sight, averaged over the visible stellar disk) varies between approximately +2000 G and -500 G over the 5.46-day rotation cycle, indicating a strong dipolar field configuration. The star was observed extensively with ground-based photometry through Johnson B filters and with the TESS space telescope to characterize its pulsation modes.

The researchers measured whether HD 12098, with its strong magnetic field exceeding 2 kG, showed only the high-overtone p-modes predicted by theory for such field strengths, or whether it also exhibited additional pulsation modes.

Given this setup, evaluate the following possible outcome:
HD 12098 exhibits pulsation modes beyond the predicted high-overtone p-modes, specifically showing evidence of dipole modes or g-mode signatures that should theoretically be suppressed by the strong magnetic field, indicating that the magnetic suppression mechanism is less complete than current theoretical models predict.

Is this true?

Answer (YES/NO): YES